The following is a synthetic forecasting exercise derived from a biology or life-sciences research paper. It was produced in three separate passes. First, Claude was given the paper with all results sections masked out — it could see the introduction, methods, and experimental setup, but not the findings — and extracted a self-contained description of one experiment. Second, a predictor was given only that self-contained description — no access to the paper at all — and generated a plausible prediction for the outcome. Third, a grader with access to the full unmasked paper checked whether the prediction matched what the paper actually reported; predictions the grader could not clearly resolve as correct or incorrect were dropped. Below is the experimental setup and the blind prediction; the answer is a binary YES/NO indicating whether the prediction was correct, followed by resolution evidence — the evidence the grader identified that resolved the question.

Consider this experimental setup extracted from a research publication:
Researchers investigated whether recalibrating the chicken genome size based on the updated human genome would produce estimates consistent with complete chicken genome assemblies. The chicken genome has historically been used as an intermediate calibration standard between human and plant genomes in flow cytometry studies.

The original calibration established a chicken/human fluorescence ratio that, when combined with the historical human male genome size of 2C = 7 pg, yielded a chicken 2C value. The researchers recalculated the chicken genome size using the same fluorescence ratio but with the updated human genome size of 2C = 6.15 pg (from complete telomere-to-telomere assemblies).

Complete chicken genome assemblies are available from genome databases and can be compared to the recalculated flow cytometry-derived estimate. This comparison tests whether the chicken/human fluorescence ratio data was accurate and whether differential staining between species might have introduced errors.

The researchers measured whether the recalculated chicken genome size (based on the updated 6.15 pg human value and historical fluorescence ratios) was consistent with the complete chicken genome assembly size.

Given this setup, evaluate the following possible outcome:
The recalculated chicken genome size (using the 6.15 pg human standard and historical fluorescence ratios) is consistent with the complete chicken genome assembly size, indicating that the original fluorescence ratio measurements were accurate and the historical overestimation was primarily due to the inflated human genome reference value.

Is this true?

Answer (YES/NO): YES